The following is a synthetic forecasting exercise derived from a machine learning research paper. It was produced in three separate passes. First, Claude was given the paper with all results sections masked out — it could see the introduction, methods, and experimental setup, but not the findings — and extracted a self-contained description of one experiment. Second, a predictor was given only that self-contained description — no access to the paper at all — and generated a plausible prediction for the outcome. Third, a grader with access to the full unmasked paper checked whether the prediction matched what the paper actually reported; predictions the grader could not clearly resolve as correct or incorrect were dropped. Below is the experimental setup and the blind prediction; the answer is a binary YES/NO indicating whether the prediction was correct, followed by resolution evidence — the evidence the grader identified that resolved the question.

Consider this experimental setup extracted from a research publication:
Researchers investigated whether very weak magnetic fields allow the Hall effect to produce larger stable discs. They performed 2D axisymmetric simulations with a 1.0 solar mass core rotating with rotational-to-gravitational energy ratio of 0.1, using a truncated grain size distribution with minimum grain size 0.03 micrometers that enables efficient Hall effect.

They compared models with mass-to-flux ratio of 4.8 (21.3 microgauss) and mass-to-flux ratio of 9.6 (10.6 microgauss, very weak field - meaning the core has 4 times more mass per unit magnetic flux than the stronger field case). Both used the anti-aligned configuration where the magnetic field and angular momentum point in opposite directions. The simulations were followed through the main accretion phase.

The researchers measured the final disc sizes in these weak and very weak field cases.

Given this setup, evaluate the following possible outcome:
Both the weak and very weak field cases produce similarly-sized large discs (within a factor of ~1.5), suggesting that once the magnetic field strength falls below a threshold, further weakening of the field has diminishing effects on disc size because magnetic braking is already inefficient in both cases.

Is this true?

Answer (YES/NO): NO